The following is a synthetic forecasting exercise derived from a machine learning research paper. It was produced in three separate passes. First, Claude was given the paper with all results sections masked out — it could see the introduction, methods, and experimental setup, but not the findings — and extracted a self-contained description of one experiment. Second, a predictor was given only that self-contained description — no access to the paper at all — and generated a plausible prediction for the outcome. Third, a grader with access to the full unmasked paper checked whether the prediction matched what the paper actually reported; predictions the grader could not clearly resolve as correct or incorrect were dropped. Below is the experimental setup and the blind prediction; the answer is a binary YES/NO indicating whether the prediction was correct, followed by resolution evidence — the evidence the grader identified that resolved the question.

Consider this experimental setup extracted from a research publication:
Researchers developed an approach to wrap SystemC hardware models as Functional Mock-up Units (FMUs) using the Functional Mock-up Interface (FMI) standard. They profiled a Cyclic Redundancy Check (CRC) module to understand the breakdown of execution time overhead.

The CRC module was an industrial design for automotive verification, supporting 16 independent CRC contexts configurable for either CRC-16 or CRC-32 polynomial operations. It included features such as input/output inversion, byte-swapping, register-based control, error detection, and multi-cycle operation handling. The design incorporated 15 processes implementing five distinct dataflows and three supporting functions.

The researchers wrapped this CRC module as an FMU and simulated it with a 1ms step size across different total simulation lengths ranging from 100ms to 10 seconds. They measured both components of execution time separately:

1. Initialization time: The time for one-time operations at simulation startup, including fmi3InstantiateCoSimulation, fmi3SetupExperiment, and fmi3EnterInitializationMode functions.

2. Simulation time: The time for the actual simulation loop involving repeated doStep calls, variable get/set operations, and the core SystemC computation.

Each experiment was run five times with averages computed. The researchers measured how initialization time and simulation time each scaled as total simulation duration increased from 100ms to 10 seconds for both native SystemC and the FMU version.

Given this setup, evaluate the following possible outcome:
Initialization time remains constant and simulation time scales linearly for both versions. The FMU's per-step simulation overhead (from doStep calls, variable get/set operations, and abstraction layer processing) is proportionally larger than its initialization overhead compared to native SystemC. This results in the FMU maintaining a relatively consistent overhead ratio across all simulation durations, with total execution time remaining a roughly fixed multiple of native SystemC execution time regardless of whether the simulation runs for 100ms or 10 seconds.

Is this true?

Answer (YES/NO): NO